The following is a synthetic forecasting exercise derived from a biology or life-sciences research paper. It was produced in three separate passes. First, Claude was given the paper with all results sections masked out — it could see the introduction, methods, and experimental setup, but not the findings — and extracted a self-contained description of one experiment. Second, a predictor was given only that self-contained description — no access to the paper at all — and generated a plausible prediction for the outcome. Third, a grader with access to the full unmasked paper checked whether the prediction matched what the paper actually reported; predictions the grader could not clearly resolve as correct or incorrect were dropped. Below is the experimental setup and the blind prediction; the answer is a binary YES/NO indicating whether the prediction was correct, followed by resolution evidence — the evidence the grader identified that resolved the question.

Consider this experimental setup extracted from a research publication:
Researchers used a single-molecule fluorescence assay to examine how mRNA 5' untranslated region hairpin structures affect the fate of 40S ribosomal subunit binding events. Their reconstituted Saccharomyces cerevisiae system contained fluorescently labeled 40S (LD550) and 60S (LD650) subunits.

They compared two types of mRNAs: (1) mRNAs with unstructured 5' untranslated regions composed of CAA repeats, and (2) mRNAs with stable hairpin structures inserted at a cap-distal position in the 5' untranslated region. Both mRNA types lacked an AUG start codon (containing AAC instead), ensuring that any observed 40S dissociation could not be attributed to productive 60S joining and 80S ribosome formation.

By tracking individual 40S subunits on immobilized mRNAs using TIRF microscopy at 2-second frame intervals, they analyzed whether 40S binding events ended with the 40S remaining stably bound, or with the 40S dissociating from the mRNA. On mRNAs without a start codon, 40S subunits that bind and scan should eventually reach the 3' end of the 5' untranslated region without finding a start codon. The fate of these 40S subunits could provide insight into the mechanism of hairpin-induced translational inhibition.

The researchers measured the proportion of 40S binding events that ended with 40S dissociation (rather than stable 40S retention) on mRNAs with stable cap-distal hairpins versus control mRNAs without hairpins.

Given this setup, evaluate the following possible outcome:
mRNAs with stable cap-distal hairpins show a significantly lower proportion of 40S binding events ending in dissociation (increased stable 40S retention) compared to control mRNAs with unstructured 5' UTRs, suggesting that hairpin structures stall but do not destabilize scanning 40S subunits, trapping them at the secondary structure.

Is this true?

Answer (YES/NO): NO